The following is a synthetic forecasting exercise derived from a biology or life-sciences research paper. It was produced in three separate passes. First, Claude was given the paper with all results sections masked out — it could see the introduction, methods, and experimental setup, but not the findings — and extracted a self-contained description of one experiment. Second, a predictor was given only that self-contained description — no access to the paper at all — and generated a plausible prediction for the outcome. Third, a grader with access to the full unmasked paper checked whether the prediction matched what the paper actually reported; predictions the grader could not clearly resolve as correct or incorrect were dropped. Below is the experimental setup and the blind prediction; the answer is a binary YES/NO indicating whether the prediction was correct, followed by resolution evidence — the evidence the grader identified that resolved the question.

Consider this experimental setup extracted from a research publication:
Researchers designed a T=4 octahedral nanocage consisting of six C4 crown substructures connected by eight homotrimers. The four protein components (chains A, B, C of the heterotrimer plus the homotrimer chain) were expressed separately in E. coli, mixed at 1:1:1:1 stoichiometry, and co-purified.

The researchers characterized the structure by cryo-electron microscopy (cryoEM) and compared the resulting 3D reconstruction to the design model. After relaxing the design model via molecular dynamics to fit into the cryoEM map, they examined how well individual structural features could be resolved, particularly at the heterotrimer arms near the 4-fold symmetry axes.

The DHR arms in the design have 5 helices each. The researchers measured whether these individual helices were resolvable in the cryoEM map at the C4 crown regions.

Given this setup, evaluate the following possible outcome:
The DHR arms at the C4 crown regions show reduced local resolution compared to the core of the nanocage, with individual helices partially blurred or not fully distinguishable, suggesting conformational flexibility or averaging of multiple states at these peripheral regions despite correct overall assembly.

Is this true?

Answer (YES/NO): NO